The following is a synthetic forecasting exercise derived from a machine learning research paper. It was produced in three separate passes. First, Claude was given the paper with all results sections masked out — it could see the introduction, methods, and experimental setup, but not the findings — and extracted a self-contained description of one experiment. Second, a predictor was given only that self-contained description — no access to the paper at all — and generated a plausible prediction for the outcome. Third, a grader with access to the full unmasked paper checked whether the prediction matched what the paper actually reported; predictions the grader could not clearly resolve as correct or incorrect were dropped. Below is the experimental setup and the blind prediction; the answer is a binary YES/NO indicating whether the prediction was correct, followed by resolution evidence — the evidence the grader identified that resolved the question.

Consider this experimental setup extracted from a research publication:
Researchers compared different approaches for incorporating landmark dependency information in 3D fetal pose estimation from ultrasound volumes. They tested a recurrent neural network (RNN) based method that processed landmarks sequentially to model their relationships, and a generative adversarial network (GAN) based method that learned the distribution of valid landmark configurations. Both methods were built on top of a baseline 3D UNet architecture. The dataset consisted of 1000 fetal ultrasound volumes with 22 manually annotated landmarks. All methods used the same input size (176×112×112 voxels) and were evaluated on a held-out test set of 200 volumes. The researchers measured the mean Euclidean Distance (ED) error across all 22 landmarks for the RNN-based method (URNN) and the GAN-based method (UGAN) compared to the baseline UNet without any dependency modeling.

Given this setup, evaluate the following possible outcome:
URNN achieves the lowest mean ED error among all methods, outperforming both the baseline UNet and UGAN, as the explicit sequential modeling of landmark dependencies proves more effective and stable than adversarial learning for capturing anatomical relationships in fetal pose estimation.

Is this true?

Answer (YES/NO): NO